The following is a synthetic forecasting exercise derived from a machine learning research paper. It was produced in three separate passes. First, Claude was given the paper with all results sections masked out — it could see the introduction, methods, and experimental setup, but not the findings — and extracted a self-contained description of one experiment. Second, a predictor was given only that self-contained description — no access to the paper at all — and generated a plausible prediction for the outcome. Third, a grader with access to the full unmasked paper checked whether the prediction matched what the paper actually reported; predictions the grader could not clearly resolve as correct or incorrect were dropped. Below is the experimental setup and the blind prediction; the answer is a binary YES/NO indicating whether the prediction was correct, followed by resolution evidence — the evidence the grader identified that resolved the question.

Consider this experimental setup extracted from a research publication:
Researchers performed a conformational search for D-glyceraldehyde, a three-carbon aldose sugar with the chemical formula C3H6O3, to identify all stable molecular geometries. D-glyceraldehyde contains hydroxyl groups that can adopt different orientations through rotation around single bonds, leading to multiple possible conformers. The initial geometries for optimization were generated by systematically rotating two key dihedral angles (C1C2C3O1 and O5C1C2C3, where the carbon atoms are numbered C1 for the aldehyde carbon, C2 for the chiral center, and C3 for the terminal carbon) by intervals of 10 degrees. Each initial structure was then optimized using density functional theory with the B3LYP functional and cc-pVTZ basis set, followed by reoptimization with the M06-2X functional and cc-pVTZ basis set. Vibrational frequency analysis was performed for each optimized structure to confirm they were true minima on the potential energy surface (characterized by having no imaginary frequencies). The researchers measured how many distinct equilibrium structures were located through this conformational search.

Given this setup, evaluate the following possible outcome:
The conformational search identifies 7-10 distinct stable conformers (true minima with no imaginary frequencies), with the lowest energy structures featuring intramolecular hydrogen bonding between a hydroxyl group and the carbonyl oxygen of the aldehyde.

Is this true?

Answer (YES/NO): NO